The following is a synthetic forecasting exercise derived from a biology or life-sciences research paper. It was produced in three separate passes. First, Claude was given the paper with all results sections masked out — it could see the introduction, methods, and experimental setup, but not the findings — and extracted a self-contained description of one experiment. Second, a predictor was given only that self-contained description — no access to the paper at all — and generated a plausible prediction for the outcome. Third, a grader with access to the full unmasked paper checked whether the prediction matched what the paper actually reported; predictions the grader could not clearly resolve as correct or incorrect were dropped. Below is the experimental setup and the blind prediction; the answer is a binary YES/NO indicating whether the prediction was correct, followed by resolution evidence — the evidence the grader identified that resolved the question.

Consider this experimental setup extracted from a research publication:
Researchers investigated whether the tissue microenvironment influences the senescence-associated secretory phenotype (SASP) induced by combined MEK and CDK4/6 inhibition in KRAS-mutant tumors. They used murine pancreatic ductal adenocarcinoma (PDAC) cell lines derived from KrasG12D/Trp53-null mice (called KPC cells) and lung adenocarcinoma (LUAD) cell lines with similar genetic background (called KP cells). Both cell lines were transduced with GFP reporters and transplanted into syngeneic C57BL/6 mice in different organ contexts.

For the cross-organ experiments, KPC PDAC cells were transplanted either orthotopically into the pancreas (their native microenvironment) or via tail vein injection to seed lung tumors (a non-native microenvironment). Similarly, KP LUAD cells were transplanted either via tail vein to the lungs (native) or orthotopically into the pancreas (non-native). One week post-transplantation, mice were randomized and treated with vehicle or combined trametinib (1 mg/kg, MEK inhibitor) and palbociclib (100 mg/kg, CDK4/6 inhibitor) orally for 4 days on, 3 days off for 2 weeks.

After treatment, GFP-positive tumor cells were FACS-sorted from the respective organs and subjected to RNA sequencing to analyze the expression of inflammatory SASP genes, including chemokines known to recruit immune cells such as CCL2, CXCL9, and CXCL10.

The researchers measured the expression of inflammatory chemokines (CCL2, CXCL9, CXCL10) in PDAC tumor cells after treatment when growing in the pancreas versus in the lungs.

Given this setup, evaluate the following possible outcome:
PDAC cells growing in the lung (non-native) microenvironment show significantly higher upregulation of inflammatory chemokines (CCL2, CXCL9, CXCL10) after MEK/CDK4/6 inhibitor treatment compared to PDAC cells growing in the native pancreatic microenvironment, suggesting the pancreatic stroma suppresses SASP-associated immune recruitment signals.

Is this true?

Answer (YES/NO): YES